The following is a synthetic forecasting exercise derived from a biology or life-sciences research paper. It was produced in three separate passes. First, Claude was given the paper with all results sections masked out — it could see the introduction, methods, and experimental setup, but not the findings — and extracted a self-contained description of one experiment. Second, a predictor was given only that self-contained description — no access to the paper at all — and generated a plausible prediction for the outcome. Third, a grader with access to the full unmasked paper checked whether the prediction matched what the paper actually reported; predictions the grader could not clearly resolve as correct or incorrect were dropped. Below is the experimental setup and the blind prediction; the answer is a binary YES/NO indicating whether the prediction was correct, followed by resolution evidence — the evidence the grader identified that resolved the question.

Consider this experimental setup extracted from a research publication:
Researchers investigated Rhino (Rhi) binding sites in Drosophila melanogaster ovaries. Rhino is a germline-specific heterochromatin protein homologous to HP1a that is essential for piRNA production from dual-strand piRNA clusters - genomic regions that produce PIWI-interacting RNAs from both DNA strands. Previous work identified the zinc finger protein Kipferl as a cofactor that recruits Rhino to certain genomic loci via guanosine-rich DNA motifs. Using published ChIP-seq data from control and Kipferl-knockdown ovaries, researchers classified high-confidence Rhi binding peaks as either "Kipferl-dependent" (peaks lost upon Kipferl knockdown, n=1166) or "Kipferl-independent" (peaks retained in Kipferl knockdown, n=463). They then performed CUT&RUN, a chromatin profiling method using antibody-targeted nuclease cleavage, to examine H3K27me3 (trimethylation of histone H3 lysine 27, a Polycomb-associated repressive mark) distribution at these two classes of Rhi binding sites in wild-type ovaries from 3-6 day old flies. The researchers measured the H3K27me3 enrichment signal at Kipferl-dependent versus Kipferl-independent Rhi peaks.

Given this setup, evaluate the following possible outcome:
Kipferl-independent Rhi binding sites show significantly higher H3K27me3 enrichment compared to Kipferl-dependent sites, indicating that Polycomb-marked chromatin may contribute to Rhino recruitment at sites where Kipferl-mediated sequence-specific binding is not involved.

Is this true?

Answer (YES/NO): YES